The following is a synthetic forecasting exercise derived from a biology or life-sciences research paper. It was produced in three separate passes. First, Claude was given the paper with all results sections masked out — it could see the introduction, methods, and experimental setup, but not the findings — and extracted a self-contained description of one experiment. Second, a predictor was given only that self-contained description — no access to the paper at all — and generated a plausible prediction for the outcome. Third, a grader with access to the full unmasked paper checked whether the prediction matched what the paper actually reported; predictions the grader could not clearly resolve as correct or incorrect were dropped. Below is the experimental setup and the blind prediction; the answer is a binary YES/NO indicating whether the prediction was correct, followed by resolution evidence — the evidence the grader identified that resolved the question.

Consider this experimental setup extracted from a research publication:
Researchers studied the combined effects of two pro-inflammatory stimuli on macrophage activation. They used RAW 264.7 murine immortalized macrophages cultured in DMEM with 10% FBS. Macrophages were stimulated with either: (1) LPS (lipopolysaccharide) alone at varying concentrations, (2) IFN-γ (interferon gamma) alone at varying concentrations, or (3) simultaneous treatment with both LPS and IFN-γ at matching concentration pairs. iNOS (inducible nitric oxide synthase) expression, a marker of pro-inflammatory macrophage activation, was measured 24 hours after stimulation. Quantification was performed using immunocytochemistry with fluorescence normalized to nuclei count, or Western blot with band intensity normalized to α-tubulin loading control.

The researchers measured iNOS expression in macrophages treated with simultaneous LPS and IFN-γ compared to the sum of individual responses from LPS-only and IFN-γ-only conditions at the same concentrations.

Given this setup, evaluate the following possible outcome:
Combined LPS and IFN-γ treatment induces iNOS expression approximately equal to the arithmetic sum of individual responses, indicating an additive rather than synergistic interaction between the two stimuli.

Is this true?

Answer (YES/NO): NO